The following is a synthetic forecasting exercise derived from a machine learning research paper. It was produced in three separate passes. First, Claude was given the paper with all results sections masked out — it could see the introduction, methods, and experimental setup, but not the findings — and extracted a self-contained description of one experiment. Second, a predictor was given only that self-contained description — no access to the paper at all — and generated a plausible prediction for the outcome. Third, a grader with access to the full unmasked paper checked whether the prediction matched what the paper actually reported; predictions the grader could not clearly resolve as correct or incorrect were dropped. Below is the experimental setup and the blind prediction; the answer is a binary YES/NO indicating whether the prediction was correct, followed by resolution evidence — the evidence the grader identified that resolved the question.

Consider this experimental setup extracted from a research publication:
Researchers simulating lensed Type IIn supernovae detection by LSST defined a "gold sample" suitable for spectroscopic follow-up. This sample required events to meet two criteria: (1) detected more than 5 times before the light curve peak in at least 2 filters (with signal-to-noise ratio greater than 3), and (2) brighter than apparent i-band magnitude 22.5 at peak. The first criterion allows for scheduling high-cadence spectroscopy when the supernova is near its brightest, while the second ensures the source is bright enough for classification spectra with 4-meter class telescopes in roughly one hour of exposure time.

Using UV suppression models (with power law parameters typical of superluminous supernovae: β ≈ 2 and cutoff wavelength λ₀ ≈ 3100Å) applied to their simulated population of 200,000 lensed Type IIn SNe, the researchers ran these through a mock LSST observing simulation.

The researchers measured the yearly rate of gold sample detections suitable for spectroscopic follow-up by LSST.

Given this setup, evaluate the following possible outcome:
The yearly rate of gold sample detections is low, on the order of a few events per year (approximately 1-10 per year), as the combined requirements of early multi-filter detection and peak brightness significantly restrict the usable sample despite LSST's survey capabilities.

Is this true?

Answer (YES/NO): YES